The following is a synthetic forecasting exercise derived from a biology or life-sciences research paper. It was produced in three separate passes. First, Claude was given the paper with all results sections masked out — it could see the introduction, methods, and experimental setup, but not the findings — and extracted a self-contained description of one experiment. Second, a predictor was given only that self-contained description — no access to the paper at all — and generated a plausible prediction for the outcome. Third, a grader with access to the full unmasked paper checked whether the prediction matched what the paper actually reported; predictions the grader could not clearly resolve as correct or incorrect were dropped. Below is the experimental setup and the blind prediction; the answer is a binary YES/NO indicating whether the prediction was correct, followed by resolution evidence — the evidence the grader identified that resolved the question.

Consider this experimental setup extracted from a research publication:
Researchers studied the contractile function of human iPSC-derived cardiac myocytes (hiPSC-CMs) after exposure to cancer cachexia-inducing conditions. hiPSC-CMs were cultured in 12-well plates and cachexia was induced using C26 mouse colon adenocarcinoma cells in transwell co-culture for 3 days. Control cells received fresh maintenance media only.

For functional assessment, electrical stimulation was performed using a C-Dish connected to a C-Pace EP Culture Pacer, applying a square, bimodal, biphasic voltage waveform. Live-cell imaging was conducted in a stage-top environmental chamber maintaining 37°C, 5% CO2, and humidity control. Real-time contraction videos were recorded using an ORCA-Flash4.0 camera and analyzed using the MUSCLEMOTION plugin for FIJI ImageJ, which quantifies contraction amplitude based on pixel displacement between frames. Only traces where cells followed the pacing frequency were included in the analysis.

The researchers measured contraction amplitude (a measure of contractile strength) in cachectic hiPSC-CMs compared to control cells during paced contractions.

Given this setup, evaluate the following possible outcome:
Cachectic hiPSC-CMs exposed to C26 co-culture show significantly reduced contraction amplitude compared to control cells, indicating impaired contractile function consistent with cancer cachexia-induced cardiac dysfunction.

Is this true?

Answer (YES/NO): YES